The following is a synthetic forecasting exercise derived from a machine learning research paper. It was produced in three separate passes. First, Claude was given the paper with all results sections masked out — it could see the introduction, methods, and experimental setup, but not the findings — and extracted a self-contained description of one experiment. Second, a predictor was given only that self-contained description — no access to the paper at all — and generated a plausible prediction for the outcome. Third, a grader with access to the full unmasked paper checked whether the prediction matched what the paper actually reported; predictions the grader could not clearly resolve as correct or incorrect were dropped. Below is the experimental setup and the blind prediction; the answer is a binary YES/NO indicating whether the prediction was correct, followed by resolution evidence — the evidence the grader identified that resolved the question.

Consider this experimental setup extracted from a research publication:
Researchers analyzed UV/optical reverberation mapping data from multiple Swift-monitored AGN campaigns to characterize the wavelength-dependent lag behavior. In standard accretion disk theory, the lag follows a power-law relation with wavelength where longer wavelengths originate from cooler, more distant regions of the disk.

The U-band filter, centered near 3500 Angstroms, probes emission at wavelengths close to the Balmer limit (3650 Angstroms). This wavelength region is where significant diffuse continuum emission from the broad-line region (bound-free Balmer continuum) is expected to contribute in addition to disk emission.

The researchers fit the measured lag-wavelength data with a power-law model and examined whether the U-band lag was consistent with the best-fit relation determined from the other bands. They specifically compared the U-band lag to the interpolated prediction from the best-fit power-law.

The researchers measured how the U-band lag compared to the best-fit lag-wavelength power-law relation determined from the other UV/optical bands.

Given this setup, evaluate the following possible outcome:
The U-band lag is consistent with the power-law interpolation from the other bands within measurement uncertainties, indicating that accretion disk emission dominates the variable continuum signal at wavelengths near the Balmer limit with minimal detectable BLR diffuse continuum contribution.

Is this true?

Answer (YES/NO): NO